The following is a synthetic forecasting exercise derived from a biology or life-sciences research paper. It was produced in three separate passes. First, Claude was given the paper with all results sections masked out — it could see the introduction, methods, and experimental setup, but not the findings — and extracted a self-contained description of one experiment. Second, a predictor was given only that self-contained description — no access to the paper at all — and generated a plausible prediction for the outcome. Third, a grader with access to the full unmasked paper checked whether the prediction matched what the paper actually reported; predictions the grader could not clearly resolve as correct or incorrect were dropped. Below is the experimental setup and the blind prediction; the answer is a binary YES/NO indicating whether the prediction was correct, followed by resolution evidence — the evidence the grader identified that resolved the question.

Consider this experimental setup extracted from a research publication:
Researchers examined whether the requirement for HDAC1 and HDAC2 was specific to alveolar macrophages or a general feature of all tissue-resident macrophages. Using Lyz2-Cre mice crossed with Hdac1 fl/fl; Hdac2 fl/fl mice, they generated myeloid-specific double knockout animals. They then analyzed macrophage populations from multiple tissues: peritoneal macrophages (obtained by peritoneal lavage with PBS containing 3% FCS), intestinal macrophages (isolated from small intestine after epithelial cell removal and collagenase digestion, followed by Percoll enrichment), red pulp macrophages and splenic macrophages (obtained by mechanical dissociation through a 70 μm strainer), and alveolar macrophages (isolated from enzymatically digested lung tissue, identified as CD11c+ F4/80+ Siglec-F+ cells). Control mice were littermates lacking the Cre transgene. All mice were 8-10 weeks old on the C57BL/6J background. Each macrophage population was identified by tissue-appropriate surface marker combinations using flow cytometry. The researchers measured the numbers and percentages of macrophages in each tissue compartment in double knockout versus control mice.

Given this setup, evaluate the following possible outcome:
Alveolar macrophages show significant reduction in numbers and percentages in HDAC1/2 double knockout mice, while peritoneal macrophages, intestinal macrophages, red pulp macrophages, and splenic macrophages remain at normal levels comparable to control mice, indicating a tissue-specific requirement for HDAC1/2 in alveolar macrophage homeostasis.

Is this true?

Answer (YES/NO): YES